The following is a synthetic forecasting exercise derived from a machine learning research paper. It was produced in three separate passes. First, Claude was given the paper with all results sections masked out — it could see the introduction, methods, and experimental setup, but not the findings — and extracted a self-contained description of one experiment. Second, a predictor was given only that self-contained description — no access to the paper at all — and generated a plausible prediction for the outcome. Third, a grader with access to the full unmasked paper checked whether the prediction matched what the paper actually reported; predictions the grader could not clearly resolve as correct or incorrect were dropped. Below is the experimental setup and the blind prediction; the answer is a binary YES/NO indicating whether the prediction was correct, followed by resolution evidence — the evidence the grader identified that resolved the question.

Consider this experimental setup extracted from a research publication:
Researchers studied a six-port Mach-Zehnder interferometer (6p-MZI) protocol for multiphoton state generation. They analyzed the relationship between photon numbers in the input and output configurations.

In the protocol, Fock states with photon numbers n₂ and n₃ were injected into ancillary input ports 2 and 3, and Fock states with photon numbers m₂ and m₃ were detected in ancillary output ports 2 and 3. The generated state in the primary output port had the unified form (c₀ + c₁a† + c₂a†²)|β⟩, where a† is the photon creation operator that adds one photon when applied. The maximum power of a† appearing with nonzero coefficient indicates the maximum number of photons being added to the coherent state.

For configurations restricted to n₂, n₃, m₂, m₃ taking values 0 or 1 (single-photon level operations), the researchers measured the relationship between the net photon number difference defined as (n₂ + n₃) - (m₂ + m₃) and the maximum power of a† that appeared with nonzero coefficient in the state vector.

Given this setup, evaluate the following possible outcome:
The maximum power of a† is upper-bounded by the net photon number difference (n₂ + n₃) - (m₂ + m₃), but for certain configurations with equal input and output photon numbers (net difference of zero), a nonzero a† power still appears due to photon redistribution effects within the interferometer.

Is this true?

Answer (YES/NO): NO